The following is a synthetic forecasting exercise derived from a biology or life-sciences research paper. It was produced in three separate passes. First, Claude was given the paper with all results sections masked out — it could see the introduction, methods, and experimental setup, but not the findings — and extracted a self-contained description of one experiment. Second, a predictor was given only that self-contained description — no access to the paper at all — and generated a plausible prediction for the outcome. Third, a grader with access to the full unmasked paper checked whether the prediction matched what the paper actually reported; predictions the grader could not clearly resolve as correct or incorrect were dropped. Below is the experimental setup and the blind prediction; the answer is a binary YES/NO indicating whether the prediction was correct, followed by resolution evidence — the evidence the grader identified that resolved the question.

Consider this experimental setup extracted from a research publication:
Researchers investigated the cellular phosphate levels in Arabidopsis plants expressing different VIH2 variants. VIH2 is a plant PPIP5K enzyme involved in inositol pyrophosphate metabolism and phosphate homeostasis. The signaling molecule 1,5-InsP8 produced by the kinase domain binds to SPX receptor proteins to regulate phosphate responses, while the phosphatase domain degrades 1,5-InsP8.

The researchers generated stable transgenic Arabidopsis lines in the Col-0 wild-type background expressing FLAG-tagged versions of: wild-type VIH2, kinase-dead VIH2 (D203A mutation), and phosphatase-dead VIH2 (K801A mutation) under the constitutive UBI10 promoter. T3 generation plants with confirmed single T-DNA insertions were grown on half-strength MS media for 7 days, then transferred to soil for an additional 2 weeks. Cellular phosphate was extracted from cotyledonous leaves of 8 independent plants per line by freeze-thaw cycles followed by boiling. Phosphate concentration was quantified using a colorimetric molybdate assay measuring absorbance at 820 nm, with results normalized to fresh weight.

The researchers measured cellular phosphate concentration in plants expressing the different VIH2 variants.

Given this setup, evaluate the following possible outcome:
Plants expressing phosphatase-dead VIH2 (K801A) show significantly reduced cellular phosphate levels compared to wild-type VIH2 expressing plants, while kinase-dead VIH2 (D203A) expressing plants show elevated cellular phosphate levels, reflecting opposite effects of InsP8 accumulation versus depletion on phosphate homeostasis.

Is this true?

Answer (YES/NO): NO